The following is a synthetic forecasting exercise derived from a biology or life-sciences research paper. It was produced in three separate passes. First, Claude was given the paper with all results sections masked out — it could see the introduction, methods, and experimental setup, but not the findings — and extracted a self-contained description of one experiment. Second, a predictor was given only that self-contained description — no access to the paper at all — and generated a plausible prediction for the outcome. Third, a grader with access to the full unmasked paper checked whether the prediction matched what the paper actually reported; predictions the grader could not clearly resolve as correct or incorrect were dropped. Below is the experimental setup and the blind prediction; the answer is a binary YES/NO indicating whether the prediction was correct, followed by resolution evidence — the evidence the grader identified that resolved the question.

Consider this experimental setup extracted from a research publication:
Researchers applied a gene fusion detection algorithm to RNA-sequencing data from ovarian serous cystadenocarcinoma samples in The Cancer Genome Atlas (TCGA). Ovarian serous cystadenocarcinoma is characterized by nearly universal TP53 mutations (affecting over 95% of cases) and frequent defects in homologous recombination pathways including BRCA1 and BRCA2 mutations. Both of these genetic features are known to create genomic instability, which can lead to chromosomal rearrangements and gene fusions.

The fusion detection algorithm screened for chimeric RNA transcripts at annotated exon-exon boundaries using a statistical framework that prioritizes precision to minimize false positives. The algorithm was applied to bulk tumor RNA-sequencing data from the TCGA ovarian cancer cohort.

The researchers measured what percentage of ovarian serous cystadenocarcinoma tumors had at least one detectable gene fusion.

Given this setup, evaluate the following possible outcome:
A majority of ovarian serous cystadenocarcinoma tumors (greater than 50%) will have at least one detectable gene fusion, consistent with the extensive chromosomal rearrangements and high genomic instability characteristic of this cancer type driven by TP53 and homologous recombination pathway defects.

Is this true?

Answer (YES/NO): YES